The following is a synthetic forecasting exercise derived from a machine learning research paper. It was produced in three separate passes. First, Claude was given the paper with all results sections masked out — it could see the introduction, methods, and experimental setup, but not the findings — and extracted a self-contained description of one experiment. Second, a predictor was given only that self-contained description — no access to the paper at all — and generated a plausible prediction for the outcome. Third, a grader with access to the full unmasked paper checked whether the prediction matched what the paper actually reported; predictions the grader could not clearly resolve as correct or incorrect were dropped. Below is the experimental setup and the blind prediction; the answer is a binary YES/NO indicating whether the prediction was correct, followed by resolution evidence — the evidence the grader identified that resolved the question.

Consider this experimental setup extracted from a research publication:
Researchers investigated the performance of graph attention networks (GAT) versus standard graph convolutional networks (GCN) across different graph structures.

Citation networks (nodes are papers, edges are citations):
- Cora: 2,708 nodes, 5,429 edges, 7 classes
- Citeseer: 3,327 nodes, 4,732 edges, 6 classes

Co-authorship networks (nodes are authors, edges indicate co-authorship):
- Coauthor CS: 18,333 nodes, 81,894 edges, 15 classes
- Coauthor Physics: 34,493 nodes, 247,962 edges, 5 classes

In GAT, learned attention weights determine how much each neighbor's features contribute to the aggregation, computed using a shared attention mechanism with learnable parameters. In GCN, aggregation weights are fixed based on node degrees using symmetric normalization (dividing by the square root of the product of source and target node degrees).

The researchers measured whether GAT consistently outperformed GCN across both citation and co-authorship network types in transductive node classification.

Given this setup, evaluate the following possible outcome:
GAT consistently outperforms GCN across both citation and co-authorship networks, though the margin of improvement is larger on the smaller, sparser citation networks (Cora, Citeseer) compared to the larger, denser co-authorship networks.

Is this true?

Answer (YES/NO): NO